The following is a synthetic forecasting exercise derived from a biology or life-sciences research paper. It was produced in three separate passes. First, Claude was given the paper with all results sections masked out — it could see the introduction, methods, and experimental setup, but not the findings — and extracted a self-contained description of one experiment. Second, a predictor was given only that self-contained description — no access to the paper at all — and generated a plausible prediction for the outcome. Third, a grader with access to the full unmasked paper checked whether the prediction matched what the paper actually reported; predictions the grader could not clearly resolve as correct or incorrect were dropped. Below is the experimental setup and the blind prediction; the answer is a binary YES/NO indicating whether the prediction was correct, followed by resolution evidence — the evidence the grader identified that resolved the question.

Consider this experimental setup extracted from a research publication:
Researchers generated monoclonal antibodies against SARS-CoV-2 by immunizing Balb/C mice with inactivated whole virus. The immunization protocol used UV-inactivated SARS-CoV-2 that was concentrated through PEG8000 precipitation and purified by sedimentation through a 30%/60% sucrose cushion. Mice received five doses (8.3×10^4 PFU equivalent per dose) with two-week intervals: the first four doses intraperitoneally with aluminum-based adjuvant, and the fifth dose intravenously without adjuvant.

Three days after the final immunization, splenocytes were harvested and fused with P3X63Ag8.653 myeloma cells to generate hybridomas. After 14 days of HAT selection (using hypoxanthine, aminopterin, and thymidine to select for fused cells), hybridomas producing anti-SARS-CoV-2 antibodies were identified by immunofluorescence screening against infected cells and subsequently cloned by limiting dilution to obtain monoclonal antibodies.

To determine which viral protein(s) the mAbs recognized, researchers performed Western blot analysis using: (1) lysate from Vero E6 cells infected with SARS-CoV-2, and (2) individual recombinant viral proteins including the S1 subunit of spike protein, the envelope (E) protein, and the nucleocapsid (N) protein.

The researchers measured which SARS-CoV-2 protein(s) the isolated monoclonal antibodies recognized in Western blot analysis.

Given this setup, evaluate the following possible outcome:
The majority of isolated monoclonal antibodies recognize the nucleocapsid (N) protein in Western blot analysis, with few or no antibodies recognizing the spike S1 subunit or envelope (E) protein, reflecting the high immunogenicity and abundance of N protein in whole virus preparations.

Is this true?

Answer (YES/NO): NO